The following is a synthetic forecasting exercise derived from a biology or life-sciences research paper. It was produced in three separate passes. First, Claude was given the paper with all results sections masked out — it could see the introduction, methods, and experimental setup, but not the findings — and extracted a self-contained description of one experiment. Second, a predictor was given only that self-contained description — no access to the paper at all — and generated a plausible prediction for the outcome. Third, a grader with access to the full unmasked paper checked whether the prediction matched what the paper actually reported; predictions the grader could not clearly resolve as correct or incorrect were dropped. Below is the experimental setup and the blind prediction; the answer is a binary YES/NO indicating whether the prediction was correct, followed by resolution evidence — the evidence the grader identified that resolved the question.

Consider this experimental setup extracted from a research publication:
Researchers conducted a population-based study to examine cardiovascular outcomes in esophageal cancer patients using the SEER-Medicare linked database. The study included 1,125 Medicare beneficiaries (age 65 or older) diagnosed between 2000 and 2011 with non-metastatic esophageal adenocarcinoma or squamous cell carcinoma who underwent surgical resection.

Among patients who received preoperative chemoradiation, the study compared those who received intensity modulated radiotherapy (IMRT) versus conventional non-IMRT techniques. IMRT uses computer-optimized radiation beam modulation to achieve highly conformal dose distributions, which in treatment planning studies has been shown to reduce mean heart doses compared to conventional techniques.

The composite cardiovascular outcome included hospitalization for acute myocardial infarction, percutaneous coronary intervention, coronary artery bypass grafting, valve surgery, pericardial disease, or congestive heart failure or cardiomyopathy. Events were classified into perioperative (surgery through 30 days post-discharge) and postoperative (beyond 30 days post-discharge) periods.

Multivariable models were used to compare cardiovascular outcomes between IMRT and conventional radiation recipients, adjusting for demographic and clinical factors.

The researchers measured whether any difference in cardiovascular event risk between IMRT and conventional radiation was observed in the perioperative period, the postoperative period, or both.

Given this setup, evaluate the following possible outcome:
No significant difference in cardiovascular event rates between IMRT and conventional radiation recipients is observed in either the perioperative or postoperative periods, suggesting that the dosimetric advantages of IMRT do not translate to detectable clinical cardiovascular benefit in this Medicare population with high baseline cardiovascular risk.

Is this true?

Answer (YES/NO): NO